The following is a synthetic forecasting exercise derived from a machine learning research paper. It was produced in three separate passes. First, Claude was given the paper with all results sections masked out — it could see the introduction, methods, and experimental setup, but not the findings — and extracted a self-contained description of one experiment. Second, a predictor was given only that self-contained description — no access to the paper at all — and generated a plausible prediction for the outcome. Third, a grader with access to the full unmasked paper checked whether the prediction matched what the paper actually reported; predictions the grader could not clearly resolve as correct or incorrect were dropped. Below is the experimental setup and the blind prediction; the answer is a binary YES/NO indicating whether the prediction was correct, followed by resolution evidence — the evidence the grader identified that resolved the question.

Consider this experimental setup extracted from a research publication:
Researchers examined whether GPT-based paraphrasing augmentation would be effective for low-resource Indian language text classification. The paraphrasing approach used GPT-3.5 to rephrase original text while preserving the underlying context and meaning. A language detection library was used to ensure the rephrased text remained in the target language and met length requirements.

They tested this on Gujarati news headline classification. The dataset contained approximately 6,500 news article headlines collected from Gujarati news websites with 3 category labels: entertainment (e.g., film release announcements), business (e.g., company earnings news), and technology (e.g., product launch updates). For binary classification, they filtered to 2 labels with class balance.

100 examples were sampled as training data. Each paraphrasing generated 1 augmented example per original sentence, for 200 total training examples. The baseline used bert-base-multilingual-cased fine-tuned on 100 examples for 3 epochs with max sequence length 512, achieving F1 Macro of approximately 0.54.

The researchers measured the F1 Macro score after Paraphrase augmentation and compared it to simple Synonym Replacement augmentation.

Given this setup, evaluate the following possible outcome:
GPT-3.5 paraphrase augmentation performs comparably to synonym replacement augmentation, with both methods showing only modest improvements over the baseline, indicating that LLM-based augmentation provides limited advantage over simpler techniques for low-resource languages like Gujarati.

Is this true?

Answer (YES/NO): NO